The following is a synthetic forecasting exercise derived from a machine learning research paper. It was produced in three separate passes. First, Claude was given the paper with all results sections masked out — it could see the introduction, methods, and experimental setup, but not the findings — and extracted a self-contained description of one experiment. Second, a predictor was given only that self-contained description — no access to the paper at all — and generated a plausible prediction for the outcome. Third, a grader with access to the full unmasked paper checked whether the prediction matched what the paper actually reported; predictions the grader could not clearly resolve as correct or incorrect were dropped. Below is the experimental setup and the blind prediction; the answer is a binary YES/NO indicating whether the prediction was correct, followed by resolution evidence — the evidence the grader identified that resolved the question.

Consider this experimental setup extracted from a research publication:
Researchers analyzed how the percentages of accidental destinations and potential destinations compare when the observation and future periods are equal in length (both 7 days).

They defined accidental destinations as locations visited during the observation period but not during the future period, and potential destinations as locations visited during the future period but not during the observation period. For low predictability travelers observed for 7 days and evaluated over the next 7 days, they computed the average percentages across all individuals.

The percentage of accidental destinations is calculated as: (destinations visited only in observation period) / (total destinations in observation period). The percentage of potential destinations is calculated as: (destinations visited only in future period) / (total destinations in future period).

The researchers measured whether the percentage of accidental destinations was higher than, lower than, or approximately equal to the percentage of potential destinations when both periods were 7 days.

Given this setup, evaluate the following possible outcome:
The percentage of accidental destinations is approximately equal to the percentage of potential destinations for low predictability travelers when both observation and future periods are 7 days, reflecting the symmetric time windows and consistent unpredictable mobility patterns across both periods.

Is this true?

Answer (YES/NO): NO